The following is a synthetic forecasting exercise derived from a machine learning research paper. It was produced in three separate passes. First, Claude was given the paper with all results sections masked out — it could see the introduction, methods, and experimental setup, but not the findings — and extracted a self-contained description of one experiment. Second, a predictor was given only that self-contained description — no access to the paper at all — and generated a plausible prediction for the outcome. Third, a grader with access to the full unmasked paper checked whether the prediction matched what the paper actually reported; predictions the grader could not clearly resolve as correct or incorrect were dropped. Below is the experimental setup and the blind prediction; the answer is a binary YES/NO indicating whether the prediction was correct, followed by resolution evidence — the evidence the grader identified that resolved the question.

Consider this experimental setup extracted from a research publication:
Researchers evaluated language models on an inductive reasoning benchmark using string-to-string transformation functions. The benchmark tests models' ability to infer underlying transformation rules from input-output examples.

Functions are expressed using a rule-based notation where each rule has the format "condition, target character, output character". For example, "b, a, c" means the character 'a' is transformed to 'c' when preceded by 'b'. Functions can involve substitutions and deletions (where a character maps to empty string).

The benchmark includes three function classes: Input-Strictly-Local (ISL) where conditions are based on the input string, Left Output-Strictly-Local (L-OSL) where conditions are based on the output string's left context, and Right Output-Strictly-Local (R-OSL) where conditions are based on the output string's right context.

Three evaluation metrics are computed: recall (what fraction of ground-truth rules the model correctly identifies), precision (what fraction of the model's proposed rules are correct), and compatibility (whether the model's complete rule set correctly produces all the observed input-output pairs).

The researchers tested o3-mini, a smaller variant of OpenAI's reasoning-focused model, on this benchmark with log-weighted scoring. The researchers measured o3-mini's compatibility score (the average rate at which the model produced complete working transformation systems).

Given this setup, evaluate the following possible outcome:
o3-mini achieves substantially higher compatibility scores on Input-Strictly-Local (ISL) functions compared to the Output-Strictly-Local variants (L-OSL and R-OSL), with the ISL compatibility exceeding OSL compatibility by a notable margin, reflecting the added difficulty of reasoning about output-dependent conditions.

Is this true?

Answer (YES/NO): NO